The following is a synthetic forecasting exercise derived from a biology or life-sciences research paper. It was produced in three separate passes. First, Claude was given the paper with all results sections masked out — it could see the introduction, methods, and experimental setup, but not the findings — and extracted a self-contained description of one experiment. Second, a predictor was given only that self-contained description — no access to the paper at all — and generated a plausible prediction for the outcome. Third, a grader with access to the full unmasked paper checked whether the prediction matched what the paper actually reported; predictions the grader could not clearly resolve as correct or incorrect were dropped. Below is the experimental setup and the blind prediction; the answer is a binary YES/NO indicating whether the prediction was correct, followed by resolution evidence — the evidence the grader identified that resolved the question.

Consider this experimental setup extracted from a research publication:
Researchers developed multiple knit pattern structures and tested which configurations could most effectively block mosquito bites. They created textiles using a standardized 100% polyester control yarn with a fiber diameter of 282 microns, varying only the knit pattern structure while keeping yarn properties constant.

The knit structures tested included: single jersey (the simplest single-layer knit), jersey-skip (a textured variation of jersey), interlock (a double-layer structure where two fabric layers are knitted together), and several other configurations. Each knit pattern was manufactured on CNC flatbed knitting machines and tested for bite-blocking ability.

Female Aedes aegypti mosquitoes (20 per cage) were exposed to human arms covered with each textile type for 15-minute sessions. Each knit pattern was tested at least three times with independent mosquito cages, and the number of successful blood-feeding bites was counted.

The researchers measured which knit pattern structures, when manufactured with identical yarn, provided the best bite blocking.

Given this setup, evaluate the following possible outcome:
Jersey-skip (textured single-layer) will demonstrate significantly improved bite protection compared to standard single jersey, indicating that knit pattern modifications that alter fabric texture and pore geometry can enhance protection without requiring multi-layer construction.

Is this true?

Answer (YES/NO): NO